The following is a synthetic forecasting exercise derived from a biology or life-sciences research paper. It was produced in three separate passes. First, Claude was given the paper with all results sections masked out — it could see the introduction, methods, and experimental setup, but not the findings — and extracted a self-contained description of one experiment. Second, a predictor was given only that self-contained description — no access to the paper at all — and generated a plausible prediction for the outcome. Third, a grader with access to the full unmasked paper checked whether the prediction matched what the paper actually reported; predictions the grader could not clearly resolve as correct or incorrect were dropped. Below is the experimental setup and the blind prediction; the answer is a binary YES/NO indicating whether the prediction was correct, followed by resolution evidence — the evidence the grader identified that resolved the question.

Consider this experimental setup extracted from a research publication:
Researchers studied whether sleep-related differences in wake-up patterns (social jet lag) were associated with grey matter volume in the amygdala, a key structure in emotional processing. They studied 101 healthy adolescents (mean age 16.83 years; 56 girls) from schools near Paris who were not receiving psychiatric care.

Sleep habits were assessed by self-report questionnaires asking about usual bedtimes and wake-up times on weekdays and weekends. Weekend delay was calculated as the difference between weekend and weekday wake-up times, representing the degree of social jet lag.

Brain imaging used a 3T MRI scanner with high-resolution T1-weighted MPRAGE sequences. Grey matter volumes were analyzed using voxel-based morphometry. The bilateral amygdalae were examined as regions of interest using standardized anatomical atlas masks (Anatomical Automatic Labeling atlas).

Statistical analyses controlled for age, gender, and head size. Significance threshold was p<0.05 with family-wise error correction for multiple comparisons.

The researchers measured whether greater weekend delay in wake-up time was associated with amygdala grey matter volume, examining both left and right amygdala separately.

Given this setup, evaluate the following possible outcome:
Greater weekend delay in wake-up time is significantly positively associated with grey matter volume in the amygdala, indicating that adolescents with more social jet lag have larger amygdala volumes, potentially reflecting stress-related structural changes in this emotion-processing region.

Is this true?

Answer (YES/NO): NO